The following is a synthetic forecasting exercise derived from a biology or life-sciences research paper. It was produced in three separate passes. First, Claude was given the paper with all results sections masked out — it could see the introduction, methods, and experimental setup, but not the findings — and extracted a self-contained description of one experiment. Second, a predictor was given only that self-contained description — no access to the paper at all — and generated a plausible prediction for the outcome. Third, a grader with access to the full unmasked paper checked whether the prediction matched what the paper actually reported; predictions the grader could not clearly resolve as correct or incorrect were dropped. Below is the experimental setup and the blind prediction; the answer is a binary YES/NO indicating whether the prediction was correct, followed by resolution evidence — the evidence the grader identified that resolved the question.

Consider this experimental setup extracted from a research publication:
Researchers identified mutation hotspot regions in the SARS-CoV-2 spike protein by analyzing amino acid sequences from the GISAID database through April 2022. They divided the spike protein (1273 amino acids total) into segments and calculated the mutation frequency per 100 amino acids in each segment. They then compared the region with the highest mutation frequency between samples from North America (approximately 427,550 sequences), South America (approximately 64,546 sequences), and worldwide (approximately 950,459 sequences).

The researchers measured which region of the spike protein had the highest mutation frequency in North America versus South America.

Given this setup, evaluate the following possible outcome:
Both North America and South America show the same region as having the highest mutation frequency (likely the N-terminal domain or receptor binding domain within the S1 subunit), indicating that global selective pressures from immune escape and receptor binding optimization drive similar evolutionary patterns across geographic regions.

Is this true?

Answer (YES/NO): NO